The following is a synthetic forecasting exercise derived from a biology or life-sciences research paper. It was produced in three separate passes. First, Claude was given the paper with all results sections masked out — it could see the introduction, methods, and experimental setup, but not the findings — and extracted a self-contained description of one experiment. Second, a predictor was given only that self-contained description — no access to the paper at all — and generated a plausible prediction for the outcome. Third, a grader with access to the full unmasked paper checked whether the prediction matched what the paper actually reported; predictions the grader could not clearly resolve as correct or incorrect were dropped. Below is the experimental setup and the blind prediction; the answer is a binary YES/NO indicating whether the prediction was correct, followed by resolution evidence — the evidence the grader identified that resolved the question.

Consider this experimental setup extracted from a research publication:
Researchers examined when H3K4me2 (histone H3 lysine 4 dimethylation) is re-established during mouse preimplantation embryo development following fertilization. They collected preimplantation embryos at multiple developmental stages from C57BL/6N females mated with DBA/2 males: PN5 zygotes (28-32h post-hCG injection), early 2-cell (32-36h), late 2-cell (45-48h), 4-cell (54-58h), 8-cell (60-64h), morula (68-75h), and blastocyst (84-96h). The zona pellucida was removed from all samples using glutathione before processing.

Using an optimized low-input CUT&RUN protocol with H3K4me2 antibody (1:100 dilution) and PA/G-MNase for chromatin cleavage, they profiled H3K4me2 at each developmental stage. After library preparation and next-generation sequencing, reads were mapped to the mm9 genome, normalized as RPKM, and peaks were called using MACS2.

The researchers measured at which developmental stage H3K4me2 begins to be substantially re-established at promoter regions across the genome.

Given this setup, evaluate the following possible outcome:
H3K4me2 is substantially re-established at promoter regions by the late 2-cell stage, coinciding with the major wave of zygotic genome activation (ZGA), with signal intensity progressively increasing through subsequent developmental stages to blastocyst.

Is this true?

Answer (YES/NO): NO